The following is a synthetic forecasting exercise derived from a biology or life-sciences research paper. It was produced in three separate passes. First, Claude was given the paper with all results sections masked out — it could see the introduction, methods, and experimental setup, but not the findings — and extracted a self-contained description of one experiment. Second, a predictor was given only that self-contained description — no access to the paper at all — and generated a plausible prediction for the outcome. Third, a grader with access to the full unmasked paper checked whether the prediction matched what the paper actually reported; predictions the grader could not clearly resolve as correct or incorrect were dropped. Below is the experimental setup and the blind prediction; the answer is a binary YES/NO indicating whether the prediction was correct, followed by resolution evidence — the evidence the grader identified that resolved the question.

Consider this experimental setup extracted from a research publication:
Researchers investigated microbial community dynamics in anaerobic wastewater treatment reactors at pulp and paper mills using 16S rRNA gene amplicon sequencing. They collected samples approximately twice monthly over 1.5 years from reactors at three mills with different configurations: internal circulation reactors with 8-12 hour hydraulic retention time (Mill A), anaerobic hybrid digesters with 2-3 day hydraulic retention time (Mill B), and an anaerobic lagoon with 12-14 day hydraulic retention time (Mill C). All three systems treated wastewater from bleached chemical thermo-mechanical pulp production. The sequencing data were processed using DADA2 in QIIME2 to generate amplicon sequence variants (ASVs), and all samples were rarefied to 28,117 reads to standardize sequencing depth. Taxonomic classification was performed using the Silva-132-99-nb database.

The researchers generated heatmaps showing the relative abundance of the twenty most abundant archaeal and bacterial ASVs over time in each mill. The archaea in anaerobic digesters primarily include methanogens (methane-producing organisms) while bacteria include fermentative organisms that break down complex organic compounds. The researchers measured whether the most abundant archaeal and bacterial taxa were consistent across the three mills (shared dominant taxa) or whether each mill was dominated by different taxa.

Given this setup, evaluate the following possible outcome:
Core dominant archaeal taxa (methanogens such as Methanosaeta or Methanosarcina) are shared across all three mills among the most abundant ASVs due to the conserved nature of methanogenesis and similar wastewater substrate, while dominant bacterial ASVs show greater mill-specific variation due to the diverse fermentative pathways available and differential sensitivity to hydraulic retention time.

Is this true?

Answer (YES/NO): YES